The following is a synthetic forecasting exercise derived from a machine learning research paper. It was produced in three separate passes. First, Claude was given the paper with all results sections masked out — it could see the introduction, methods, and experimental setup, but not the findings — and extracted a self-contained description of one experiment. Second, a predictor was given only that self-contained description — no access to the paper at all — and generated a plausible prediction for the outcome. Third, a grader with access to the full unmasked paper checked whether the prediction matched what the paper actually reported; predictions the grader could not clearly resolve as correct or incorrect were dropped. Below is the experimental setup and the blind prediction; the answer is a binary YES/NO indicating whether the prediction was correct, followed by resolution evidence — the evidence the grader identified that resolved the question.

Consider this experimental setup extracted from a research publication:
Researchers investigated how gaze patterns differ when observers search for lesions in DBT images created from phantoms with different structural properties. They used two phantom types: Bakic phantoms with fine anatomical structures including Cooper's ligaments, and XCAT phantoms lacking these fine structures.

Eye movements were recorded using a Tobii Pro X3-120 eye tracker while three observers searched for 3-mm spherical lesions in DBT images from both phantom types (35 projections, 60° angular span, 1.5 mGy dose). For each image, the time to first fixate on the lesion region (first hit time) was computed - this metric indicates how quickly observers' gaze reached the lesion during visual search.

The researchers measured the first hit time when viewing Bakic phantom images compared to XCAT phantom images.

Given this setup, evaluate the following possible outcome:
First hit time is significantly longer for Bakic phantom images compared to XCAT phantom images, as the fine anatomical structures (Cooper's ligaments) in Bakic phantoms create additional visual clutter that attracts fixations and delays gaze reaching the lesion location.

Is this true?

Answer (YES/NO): NO